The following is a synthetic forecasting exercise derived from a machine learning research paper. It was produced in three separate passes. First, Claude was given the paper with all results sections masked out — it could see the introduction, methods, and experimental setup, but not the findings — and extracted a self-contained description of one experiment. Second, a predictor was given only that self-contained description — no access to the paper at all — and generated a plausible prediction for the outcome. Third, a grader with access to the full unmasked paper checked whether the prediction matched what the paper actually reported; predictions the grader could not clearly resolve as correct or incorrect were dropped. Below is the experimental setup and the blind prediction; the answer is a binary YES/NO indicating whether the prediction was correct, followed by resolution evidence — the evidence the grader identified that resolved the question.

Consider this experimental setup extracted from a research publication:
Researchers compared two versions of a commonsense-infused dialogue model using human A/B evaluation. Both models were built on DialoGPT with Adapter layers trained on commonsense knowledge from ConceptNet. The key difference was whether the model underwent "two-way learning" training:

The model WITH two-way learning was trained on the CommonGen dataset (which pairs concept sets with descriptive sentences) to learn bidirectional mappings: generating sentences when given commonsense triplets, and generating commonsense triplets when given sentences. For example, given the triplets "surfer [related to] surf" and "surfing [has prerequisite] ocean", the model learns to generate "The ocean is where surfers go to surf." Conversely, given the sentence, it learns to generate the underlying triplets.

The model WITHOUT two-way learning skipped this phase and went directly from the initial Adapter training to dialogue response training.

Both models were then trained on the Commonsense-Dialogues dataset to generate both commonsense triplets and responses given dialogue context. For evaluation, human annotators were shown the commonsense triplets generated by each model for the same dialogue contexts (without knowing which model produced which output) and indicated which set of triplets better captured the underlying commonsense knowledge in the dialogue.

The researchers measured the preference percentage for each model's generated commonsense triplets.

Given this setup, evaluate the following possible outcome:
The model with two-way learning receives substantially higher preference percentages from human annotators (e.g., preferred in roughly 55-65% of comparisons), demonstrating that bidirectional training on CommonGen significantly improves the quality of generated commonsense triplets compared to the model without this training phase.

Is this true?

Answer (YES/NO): NO